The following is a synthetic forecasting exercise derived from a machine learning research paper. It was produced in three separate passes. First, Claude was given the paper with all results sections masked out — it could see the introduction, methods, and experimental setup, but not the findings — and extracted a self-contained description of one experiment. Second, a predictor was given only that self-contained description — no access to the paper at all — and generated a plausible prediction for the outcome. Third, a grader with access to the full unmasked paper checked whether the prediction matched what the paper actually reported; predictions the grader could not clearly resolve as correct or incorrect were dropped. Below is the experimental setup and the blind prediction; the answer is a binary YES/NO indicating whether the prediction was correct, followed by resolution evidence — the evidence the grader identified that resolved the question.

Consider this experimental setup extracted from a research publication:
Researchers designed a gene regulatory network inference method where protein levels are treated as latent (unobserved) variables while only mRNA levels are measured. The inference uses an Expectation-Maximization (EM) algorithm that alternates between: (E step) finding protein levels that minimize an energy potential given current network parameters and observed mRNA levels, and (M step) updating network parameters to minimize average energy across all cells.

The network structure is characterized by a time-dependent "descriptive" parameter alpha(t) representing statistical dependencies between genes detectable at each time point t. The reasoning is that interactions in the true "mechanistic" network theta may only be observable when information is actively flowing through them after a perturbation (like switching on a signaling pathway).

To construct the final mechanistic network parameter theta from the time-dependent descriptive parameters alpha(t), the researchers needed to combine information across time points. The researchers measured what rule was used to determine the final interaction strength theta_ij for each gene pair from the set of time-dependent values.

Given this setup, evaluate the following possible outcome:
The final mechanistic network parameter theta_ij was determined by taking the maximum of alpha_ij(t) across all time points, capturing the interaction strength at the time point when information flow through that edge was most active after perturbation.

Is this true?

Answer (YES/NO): NO